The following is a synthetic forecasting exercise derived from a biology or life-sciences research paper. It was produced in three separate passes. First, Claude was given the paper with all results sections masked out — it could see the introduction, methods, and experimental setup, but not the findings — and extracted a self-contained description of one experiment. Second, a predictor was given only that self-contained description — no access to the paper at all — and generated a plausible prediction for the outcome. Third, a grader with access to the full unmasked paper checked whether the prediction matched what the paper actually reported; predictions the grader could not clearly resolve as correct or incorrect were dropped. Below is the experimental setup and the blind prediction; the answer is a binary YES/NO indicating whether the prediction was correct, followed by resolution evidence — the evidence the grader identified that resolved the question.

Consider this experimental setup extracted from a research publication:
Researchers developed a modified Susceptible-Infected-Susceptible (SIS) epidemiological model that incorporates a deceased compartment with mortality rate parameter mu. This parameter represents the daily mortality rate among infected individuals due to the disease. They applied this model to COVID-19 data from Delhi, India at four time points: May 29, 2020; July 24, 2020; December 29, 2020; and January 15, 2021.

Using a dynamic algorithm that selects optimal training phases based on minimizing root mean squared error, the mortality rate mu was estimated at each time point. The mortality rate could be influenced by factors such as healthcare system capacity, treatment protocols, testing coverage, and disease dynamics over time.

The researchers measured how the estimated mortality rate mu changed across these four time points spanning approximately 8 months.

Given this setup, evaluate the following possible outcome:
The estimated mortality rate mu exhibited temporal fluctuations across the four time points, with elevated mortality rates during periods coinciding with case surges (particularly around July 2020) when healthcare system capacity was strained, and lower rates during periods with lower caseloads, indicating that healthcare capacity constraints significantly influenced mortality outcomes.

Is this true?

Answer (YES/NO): NO